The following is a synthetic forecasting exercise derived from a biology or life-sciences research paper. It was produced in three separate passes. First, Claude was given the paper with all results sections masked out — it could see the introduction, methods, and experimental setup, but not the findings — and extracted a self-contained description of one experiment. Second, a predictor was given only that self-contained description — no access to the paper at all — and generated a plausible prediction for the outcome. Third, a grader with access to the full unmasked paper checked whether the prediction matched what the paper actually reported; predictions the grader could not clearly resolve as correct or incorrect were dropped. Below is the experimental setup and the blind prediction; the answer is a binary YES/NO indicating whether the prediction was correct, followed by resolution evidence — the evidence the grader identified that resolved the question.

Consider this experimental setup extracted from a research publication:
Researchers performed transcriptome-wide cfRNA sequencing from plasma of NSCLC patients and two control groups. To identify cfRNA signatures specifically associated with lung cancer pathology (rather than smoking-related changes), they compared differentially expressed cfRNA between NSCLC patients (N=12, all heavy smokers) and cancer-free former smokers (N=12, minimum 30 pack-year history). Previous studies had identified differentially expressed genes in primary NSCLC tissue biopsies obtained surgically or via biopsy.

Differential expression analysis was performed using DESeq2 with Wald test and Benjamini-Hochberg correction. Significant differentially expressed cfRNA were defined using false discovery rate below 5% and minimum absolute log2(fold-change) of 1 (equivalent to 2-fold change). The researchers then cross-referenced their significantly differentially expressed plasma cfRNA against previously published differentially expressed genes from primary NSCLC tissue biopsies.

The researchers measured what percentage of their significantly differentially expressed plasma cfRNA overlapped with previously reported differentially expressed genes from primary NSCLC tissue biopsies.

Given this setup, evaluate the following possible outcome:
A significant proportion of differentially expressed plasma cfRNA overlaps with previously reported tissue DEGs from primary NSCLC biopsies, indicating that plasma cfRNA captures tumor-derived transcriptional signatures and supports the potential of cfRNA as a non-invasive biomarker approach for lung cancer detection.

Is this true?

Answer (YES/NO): NO